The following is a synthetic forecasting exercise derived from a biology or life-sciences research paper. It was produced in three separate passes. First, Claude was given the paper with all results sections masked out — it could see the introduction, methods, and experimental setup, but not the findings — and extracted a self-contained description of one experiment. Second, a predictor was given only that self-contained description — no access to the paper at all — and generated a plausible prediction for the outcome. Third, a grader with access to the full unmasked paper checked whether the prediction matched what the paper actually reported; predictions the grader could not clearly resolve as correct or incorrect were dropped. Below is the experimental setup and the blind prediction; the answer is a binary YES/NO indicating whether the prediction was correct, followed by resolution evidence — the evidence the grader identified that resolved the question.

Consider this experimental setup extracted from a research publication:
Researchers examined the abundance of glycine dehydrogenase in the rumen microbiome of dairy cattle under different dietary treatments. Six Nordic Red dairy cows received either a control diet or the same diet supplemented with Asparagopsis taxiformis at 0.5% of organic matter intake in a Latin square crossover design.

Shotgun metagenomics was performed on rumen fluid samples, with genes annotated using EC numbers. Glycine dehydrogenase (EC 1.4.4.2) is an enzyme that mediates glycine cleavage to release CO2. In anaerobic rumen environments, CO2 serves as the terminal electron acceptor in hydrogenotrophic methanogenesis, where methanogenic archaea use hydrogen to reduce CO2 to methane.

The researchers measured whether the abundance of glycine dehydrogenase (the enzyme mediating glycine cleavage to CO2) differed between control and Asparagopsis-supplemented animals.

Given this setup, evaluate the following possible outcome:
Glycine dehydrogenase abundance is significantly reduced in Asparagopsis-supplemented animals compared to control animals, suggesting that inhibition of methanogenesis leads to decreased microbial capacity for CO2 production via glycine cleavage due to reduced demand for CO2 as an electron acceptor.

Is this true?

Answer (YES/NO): YES